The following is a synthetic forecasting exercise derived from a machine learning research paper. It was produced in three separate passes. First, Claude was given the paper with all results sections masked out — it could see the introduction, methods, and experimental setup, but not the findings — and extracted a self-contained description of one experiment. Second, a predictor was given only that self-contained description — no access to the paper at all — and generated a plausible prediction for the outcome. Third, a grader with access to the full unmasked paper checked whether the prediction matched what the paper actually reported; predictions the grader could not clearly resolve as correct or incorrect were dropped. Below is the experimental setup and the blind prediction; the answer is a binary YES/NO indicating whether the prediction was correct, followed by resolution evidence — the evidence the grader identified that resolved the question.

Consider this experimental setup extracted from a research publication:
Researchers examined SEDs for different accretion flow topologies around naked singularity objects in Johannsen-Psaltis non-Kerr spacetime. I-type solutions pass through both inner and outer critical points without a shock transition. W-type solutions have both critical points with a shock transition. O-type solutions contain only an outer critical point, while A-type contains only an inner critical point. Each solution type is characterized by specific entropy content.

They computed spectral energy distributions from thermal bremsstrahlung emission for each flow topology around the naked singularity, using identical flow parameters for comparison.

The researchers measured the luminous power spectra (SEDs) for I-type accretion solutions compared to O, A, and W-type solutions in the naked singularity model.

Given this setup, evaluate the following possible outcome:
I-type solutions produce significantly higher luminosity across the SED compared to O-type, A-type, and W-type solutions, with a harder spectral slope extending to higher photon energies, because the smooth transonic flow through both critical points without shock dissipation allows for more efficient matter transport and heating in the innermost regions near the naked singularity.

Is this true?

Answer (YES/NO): NO